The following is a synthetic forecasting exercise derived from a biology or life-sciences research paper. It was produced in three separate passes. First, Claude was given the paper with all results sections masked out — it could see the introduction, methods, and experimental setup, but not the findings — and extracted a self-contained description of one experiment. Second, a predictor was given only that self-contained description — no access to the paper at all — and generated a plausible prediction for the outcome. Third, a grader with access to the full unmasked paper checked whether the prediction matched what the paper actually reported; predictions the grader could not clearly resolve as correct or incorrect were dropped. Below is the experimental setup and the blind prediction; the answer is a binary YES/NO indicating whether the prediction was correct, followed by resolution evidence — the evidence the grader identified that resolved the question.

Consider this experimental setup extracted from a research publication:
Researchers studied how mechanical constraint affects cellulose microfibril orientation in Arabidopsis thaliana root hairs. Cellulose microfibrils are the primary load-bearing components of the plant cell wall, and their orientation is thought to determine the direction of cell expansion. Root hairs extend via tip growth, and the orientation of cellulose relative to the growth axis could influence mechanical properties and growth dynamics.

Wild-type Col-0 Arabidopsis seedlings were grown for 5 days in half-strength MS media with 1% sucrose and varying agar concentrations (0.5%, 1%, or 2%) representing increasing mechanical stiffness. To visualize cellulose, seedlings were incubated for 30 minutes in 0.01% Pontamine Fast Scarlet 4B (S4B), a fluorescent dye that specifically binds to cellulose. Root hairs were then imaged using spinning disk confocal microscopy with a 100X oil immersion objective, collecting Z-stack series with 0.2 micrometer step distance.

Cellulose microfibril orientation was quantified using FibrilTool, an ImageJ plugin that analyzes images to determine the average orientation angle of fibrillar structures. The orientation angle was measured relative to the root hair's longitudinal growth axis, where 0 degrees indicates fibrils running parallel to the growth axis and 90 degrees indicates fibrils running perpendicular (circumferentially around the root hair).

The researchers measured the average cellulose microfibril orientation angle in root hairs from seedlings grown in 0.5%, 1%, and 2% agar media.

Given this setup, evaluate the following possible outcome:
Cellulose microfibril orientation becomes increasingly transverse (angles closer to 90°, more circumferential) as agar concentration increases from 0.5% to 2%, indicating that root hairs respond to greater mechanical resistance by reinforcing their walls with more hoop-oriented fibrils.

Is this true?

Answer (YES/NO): NO